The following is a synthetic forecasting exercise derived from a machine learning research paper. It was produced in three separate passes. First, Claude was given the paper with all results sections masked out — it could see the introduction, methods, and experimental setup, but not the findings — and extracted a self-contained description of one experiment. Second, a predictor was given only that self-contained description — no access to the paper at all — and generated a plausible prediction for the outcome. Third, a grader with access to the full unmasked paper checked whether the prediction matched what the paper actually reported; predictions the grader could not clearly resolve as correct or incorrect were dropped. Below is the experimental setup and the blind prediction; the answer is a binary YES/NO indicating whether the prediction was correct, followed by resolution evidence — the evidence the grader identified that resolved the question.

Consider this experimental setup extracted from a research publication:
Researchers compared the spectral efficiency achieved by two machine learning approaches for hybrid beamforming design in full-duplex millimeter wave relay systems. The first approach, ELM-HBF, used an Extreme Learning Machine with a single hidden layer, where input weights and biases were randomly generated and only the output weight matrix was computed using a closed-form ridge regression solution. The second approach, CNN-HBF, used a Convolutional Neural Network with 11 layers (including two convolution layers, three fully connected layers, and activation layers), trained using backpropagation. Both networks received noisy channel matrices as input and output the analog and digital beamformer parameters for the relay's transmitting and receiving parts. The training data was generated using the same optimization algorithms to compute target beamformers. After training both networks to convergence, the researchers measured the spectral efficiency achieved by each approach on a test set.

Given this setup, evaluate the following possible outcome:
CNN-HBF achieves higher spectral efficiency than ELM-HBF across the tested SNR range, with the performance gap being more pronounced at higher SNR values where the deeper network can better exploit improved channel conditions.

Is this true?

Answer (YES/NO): NO